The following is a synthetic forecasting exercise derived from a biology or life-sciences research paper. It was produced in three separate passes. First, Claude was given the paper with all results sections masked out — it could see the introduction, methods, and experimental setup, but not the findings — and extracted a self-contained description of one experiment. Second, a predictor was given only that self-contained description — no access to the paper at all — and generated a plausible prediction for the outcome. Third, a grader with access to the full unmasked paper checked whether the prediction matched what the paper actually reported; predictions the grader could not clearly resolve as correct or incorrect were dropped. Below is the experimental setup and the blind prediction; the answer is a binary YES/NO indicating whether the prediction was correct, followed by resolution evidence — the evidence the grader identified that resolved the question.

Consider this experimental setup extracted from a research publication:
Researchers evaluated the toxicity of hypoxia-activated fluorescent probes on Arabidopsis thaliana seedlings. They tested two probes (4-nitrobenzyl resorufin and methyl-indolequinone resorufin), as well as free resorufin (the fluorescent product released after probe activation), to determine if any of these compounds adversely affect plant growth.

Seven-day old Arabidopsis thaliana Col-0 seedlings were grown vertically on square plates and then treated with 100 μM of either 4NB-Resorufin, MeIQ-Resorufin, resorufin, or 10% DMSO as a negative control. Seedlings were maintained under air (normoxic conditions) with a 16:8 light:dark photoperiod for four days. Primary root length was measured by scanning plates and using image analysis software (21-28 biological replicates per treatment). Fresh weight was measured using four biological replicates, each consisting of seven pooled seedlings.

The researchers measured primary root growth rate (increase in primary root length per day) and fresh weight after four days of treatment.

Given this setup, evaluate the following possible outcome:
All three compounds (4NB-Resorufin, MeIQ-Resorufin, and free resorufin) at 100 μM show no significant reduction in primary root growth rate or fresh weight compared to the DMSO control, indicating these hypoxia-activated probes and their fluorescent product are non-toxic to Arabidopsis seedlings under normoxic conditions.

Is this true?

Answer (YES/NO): YES